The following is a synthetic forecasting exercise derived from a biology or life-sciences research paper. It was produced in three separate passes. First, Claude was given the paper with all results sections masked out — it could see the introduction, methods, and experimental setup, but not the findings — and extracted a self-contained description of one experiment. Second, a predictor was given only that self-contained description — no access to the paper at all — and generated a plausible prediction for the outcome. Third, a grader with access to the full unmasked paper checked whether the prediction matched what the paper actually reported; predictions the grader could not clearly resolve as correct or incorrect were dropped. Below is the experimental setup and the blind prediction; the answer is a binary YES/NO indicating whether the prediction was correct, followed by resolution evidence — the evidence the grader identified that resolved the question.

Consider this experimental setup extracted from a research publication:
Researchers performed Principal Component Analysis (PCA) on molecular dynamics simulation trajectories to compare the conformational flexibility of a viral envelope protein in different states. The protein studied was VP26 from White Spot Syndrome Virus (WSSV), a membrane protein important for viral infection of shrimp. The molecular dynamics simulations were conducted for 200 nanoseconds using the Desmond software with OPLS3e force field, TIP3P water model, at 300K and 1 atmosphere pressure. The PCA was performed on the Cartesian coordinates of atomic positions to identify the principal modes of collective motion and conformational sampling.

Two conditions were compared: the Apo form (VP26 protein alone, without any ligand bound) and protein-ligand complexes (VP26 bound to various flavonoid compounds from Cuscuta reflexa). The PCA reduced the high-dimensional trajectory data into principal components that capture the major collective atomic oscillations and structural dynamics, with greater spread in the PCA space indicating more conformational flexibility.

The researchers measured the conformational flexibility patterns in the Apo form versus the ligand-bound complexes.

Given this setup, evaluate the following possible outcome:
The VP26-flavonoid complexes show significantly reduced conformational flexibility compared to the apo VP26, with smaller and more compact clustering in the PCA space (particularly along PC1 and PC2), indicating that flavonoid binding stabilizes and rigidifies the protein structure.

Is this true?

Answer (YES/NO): NO